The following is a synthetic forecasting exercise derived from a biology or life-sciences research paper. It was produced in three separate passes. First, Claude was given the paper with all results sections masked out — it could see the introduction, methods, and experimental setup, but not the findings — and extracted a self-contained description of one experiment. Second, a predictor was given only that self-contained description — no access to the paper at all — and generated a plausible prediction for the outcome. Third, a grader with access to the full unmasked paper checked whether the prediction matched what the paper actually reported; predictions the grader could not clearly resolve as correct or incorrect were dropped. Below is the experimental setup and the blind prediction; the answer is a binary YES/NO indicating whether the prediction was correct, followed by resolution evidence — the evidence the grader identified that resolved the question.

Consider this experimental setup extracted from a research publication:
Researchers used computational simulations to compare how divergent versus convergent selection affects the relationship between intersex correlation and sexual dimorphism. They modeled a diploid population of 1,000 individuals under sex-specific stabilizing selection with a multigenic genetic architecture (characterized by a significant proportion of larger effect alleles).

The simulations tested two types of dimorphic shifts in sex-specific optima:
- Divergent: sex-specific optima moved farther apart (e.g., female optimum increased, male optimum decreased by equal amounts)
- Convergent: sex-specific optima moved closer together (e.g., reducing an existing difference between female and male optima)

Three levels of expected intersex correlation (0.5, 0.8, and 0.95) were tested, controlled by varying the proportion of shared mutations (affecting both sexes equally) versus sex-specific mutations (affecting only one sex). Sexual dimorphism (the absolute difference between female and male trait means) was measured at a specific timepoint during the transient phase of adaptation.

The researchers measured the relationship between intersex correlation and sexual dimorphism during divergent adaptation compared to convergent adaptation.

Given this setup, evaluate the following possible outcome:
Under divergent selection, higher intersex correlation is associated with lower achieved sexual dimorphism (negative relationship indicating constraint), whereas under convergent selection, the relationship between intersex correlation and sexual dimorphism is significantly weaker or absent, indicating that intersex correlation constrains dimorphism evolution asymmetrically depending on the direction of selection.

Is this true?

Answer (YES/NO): NO